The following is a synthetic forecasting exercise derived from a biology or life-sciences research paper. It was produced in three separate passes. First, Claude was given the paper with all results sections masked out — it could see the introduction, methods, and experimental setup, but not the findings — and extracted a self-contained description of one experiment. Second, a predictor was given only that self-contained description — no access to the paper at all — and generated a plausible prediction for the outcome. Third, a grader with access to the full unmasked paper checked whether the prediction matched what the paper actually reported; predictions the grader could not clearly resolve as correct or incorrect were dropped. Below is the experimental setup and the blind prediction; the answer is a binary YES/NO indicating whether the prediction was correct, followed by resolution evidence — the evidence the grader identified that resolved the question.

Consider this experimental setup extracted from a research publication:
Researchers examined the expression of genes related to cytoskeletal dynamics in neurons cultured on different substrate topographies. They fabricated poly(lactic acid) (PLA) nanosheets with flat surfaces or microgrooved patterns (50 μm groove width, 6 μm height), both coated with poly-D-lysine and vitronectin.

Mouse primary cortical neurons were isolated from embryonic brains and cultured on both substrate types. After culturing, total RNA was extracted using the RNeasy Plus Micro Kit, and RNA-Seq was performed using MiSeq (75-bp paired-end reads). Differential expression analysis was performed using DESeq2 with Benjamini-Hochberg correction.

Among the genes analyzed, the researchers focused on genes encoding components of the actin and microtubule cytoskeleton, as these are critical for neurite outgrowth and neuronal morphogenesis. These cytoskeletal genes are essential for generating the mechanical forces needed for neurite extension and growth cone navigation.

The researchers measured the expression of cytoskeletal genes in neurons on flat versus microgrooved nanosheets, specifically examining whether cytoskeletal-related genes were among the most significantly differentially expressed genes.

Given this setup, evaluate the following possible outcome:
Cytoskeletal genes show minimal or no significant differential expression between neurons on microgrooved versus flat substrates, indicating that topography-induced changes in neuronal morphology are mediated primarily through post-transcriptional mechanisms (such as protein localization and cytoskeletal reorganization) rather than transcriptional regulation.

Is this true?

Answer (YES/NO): NO